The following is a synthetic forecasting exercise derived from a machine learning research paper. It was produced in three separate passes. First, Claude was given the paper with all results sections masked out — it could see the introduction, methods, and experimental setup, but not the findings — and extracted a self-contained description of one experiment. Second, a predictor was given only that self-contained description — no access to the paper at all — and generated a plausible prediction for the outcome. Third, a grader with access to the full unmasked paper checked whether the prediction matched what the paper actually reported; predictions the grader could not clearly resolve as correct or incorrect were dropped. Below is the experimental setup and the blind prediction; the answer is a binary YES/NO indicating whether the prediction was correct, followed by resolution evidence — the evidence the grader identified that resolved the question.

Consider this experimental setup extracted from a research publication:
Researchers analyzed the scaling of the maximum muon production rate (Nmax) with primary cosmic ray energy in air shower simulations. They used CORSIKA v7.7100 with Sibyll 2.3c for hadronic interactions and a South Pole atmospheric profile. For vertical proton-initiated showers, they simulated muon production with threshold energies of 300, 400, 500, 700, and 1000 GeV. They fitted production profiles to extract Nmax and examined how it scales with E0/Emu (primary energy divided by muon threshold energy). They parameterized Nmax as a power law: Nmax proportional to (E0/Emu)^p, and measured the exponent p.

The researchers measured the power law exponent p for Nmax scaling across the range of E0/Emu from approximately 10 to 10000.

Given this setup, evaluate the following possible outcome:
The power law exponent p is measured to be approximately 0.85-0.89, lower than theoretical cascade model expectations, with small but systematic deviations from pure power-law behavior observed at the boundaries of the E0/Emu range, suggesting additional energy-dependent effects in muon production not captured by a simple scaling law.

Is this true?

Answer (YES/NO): NO